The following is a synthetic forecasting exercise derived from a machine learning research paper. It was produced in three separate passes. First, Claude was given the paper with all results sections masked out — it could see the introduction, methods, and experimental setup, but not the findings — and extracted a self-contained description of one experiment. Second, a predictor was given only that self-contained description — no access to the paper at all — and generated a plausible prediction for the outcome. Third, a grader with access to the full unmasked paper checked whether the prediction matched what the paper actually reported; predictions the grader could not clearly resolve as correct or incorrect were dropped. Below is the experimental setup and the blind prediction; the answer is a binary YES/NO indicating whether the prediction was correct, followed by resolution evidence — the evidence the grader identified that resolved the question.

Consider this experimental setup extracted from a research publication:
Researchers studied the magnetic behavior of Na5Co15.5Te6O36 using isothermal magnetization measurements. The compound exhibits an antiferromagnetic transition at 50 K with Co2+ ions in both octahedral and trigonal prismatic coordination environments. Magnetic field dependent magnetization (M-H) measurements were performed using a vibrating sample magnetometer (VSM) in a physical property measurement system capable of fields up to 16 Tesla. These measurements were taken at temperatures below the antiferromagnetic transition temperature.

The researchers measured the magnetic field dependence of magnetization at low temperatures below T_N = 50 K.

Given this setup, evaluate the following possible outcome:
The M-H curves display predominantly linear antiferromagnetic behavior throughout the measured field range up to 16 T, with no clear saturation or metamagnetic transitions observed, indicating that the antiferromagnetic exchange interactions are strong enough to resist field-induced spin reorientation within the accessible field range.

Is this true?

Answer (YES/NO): NO